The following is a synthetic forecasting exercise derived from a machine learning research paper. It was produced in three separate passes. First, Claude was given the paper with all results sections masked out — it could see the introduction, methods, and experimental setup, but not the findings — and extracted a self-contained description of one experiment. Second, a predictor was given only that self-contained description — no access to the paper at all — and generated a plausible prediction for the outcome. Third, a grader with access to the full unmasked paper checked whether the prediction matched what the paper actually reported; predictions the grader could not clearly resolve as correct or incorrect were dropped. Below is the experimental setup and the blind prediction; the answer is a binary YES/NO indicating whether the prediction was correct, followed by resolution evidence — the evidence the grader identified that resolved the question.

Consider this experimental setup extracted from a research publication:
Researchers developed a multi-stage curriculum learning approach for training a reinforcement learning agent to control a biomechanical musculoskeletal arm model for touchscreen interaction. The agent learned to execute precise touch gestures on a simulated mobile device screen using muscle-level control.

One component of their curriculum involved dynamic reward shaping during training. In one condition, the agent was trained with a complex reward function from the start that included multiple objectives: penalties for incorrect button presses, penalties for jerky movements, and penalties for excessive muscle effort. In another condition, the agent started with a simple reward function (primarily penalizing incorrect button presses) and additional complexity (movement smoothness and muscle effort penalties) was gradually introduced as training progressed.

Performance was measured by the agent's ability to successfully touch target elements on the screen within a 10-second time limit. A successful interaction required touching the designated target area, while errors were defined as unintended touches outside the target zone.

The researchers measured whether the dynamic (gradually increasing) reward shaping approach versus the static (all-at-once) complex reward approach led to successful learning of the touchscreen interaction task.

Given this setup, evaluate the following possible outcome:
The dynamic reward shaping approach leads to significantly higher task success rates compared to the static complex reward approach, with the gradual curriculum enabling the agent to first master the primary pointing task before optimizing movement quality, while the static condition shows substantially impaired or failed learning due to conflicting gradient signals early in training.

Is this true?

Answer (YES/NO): YES